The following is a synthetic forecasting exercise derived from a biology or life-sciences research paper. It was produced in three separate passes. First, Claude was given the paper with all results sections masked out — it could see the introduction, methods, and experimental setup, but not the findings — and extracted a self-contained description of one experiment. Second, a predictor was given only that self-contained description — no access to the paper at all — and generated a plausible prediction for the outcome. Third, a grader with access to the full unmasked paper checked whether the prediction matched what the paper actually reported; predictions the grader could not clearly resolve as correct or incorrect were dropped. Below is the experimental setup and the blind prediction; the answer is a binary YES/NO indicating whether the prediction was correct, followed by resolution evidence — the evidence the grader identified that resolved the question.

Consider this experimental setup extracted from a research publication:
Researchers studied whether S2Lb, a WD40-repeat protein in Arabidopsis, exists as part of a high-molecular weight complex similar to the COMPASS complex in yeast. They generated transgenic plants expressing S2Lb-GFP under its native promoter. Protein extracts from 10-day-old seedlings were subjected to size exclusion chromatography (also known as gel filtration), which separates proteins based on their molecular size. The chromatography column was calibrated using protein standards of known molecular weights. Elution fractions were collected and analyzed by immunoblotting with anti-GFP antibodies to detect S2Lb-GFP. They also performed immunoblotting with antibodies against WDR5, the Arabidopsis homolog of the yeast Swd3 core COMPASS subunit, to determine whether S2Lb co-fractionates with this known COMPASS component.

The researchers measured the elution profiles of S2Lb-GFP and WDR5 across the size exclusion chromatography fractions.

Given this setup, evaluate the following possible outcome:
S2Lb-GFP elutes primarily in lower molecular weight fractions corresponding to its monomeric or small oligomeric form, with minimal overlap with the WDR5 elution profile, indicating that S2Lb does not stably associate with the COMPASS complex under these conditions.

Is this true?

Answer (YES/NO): NO